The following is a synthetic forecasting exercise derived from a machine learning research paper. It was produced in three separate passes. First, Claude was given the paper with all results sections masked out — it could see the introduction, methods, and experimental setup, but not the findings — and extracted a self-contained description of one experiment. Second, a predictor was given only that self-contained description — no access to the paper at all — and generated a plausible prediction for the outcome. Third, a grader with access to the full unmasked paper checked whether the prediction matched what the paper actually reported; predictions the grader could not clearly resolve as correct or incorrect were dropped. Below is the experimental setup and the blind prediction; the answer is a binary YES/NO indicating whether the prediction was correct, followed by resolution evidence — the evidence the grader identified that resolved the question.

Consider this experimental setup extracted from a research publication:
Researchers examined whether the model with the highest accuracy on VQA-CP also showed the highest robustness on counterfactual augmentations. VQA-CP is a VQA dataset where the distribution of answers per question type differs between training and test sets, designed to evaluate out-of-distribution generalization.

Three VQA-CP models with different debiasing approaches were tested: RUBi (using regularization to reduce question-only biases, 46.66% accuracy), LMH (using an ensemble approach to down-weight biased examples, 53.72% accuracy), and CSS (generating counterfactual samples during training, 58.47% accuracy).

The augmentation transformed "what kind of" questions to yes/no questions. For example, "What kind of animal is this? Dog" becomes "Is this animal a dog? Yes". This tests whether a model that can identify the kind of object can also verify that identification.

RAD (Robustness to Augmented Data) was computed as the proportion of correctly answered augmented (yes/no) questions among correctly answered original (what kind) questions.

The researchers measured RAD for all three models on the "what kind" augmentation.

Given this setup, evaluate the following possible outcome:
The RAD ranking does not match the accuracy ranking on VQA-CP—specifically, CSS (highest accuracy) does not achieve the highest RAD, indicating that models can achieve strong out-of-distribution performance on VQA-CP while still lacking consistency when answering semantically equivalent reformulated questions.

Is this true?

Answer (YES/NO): YES